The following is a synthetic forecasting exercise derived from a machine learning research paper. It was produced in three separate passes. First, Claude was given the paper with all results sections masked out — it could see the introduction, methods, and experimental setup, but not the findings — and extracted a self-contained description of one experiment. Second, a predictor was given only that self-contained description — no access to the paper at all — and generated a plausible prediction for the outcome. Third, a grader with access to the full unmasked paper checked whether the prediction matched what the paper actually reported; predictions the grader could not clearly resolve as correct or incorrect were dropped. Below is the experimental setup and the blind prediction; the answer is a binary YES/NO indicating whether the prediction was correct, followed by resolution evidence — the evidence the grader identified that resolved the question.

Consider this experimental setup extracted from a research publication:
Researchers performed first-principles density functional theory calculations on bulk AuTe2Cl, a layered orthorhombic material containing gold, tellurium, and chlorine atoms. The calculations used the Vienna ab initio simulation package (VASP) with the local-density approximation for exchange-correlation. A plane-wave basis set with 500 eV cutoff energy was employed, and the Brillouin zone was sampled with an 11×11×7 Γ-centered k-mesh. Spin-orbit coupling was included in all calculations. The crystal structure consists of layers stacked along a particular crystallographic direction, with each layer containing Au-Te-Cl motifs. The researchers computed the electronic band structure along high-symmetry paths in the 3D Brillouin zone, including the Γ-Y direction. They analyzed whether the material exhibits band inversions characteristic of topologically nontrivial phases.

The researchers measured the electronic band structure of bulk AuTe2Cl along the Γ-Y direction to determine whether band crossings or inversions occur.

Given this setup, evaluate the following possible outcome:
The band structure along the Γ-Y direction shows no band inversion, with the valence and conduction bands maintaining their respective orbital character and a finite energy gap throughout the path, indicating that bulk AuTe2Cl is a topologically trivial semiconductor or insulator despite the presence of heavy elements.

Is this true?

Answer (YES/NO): NO